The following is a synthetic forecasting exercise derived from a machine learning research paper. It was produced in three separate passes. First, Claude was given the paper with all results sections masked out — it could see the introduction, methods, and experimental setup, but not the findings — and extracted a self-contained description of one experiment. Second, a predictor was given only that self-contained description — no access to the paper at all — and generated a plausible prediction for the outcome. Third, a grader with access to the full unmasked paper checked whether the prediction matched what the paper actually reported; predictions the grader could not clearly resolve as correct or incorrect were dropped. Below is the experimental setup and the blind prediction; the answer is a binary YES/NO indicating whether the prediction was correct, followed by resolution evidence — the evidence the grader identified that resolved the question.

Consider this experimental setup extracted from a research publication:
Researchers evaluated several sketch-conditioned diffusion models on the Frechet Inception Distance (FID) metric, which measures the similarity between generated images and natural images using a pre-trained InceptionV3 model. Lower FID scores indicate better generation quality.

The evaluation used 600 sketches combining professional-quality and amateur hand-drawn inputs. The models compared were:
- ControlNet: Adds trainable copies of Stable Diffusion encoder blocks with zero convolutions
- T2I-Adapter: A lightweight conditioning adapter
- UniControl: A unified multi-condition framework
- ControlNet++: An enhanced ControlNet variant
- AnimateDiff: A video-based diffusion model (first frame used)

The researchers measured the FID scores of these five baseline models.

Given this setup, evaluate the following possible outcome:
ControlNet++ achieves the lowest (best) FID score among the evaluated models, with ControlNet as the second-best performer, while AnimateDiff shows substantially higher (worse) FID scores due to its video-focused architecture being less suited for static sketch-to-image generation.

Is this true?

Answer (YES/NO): NO